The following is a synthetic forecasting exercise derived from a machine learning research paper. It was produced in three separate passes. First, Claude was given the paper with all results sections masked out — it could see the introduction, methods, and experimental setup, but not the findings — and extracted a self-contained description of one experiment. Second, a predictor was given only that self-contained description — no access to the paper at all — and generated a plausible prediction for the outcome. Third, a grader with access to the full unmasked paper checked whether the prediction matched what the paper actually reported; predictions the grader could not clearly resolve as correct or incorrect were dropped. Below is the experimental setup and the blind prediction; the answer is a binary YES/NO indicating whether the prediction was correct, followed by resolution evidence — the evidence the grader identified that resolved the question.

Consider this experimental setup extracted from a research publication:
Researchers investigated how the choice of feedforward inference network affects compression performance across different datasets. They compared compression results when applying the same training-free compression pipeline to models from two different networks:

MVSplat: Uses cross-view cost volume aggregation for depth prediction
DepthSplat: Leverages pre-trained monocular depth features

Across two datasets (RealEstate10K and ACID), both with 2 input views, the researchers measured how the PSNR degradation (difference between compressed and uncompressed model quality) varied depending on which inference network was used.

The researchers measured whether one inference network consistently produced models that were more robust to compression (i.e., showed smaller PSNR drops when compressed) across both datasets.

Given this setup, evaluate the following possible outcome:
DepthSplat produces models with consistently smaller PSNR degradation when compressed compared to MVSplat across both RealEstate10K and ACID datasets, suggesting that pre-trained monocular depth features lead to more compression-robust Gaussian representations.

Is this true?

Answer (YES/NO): NO